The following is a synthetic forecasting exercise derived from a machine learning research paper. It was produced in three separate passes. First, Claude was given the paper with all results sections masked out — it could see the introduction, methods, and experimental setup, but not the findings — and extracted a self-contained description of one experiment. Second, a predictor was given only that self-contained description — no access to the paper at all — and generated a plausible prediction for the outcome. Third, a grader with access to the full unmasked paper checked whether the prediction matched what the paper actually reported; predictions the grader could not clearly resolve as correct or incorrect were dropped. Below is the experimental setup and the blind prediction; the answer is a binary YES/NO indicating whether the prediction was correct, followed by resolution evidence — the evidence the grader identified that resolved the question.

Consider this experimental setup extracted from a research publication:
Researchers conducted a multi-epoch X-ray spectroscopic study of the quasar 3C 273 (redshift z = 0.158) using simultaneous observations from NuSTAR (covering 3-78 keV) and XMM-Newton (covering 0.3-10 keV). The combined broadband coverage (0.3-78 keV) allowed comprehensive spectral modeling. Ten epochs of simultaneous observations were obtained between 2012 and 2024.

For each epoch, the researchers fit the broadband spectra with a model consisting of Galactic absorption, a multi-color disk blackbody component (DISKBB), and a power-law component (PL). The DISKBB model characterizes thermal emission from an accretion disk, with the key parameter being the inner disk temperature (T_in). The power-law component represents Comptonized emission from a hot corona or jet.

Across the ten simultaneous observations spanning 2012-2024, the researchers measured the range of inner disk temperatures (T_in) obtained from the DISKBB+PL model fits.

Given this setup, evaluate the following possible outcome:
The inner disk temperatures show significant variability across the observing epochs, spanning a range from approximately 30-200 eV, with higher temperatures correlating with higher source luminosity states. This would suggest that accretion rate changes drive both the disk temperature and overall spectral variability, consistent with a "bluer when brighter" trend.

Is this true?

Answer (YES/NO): NO